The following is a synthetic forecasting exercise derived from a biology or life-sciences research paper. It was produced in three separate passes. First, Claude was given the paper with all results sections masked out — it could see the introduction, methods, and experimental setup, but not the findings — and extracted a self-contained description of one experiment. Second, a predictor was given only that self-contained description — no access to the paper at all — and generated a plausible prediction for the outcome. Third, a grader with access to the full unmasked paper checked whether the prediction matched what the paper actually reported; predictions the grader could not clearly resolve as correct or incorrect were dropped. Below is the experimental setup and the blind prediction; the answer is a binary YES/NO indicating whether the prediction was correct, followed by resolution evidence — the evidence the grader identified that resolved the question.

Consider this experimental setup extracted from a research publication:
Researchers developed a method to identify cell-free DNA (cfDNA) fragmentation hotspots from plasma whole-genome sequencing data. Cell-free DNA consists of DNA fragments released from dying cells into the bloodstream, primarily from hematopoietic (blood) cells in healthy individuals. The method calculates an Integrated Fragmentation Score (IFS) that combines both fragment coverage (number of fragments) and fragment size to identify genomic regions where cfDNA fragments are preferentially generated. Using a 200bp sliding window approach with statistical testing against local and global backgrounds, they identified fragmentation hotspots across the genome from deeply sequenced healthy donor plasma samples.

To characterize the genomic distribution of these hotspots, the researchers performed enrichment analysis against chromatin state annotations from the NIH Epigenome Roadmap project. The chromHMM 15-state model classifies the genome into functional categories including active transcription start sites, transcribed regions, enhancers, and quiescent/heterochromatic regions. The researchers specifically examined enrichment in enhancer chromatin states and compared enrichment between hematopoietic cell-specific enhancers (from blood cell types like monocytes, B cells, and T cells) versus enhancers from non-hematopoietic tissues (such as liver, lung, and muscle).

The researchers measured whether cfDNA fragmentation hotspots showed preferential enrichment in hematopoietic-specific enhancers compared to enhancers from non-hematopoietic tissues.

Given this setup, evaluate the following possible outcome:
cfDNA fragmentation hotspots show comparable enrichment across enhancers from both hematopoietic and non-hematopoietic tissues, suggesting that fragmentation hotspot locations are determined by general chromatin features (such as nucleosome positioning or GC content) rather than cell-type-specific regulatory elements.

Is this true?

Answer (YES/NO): NO